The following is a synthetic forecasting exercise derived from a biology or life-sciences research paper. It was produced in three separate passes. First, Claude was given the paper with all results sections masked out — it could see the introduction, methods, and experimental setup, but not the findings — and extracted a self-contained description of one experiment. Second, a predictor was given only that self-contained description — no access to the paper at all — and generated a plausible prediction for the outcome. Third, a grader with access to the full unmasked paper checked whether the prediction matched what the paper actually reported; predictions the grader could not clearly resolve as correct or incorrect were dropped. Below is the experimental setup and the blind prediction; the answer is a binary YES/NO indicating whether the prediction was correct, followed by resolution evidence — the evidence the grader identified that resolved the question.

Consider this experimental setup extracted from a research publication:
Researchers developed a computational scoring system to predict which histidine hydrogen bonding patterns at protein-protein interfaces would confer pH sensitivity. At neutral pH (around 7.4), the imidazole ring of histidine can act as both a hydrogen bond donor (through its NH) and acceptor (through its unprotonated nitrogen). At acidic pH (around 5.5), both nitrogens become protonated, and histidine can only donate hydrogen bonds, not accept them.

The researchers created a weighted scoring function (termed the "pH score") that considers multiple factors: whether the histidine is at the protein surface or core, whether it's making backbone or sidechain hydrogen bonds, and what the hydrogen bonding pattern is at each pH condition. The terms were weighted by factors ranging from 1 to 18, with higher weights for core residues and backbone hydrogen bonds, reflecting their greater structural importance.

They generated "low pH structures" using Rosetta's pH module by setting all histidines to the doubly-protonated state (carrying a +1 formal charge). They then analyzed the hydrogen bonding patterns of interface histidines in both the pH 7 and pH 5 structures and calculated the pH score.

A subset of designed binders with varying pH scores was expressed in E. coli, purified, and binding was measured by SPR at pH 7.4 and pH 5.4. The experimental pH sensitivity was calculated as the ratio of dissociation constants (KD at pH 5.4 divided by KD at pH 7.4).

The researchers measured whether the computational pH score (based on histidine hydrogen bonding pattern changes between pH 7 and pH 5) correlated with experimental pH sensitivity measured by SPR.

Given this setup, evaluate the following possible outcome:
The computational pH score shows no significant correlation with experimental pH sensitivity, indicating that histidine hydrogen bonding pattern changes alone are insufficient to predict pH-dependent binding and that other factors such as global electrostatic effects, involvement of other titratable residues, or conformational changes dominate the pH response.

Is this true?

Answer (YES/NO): YES